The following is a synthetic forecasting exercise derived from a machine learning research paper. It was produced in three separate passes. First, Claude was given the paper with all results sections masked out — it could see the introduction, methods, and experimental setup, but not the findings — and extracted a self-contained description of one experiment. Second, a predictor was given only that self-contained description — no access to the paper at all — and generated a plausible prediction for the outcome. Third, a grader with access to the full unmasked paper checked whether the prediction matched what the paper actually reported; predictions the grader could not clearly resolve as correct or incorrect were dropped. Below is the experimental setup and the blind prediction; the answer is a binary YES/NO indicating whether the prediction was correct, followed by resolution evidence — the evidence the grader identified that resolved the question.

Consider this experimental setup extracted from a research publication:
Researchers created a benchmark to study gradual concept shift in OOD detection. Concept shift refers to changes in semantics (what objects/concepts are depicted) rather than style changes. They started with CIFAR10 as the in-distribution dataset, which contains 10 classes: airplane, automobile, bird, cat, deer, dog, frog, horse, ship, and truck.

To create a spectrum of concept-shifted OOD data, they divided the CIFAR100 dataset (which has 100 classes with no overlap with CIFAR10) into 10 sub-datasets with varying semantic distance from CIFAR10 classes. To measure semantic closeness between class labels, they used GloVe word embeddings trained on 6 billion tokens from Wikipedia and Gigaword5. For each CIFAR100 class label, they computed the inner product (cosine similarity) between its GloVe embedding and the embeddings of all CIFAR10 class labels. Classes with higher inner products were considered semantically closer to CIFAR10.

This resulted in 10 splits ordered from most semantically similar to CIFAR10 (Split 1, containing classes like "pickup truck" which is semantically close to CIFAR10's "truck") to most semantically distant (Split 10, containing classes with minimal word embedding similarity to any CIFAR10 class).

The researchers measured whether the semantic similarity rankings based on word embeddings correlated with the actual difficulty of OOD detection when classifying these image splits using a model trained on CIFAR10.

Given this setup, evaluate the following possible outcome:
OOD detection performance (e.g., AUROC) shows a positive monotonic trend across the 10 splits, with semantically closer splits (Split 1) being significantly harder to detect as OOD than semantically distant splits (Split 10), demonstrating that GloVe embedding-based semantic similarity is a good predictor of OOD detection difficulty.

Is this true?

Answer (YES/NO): YES